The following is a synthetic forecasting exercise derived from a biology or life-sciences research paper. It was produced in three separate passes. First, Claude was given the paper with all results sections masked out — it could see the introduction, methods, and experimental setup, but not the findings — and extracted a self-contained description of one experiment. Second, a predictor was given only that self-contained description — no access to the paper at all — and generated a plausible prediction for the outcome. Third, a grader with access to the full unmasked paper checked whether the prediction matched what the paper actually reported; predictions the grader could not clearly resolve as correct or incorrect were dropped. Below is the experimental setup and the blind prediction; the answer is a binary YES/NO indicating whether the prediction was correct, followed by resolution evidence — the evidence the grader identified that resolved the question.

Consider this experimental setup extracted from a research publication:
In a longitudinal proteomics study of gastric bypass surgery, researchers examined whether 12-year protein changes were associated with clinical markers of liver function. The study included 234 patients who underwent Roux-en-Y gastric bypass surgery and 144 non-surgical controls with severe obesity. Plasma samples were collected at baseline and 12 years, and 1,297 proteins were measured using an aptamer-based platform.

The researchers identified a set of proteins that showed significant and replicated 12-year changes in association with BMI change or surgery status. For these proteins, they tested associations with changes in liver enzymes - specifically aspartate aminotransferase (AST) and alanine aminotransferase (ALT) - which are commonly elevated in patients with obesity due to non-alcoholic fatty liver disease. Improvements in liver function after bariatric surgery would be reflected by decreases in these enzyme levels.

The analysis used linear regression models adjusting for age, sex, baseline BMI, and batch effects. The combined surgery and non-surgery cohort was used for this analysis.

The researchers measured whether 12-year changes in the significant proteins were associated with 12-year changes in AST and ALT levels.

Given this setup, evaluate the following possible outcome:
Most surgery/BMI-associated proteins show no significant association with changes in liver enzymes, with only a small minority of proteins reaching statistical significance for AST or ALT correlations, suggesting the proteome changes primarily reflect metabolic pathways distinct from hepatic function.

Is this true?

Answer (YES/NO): YES